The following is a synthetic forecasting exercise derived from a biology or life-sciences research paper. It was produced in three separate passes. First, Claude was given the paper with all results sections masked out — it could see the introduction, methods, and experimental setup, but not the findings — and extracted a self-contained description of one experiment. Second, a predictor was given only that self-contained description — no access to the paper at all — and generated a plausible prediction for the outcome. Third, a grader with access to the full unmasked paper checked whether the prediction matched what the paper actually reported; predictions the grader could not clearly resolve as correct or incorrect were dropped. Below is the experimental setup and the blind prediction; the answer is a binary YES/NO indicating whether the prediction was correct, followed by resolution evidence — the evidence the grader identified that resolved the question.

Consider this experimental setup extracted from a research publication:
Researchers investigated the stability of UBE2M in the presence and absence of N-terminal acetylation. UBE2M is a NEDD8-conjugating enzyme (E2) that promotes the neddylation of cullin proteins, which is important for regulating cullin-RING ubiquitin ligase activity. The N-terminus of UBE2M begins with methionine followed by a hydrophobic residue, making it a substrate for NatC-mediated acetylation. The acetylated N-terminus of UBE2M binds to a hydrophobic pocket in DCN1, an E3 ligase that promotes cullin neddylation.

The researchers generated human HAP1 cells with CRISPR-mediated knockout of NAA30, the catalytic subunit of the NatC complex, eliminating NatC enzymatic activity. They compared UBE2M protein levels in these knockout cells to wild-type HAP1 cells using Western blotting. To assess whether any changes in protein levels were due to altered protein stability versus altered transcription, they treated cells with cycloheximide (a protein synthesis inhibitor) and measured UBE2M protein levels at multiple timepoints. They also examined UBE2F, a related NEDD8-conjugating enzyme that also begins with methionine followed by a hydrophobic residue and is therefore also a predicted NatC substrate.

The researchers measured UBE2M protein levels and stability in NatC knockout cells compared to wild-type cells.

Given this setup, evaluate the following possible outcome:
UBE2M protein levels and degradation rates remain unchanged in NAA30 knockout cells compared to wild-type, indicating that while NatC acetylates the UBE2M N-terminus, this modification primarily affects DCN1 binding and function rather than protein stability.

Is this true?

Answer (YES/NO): NO